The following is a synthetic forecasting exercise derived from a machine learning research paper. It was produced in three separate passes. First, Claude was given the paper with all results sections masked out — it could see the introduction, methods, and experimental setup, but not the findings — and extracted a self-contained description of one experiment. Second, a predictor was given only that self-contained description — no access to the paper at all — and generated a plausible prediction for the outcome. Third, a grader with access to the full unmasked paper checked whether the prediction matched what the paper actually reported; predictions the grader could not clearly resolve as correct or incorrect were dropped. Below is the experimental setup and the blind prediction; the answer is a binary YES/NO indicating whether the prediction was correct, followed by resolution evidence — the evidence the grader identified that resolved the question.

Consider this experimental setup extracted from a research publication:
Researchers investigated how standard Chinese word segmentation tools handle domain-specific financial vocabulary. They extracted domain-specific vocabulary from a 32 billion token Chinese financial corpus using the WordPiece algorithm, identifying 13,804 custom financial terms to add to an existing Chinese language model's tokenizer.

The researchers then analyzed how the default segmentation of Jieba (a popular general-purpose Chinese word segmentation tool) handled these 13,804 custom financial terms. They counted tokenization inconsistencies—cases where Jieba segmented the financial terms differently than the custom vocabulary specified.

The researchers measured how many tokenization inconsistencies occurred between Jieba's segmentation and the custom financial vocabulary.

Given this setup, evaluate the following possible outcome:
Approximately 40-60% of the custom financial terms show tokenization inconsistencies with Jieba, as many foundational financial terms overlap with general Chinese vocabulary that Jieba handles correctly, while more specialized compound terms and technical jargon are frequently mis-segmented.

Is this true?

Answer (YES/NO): NO